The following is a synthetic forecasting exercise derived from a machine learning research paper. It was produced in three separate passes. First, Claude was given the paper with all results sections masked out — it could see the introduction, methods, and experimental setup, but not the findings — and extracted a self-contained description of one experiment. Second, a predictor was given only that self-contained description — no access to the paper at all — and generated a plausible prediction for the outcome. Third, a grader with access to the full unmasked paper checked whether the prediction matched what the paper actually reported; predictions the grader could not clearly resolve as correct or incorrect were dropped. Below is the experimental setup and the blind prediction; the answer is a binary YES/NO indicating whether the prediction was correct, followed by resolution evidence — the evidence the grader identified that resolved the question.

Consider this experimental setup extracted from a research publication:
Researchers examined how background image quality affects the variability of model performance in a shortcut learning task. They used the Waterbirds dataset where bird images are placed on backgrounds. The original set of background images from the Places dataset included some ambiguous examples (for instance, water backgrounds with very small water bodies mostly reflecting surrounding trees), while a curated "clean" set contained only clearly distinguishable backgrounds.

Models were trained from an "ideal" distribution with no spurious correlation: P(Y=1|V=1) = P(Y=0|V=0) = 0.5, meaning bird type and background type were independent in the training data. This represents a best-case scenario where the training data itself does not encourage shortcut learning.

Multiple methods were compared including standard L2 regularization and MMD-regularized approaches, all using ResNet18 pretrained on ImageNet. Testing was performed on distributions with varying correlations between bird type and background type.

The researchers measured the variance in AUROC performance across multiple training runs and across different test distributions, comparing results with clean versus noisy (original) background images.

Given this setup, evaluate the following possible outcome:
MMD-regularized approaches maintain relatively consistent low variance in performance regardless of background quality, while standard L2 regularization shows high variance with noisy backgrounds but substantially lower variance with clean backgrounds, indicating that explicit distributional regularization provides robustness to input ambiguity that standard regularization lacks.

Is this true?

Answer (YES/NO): NO